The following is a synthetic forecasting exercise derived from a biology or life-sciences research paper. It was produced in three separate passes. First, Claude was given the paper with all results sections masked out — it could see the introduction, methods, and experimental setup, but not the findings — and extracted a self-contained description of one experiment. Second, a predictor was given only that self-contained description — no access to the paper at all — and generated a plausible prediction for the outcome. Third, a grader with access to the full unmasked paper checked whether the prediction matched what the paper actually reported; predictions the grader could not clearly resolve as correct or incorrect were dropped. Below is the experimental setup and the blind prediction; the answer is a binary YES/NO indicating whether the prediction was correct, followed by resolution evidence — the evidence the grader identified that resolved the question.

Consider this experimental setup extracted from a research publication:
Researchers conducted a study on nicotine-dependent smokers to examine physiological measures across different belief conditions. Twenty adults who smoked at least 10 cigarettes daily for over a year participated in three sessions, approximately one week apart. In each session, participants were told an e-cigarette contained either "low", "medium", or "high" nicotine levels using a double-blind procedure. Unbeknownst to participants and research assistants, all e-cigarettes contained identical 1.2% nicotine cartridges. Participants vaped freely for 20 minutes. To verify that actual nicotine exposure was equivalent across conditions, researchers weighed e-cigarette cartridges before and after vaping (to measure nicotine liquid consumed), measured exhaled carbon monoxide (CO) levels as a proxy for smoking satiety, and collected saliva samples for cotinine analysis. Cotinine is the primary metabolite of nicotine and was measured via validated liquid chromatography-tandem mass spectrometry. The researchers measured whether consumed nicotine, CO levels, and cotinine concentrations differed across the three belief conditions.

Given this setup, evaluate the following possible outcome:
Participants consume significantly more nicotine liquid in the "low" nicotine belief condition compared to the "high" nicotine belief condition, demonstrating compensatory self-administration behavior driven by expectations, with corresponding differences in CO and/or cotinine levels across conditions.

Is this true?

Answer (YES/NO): NO